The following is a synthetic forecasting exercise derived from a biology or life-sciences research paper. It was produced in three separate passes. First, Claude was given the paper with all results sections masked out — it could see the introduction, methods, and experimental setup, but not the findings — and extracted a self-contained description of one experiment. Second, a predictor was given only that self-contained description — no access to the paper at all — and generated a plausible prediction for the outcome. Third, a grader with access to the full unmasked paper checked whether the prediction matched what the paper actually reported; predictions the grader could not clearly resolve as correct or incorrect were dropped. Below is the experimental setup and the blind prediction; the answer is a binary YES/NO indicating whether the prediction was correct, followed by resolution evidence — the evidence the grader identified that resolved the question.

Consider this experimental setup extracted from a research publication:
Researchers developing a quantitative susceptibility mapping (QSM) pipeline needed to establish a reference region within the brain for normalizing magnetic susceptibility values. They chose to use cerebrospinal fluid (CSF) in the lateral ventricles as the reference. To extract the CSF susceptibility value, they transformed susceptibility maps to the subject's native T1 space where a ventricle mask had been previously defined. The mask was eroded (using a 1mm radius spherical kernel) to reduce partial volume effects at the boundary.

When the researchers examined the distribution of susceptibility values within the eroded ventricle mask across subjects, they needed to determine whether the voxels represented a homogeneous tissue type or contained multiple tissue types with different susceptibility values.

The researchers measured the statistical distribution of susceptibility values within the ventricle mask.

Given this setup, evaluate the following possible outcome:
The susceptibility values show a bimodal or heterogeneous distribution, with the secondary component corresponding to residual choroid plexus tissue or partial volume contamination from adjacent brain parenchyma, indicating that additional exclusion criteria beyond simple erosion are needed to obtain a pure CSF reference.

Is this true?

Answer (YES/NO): YES